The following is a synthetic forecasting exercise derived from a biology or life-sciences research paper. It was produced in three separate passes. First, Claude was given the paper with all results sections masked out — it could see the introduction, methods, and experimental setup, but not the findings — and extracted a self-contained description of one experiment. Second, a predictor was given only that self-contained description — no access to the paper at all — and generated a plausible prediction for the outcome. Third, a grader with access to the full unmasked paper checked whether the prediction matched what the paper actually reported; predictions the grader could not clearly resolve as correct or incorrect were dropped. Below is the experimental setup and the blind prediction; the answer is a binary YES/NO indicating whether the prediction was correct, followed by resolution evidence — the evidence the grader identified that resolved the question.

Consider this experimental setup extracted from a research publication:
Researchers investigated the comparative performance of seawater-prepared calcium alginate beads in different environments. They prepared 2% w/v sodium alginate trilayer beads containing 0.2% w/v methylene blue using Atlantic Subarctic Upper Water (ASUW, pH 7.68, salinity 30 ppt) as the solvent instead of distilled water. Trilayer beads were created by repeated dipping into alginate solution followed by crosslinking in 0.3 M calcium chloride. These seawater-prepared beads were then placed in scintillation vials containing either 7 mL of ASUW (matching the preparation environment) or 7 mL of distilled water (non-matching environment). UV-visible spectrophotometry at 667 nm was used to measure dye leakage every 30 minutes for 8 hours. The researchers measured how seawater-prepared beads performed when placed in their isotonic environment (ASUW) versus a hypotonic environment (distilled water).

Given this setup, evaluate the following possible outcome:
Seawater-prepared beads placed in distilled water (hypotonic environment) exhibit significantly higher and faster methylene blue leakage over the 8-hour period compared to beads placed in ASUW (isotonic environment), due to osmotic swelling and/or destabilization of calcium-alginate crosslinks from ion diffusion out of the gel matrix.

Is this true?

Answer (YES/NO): YES